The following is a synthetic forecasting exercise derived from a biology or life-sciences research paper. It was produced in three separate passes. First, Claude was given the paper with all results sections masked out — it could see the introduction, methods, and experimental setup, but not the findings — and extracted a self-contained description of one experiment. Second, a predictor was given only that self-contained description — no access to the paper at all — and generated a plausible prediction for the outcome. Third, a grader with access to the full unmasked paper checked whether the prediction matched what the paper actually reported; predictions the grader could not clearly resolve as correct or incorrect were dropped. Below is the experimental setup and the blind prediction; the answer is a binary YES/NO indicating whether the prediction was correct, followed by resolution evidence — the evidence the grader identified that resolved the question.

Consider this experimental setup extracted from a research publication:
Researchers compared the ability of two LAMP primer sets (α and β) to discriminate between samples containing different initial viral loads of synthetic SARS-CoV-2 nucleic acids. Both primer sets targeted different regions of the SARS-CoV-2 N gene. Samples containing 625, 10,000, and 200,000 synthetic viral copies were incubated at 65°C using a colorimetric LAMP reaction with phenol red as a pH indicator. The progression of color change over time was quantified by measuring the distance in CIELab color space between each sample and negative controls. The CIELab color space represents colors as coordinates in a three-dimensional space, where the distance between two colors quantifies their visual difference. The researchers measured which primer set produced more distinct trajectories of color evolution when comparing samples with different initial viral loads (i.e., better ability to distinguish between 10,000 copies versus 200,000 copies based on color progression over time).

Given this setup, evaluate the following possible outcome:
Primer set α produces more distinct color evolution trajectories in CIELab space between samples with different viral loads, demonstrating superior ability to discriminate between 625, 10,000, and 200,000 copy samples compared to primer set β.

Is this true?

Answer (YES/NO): NO